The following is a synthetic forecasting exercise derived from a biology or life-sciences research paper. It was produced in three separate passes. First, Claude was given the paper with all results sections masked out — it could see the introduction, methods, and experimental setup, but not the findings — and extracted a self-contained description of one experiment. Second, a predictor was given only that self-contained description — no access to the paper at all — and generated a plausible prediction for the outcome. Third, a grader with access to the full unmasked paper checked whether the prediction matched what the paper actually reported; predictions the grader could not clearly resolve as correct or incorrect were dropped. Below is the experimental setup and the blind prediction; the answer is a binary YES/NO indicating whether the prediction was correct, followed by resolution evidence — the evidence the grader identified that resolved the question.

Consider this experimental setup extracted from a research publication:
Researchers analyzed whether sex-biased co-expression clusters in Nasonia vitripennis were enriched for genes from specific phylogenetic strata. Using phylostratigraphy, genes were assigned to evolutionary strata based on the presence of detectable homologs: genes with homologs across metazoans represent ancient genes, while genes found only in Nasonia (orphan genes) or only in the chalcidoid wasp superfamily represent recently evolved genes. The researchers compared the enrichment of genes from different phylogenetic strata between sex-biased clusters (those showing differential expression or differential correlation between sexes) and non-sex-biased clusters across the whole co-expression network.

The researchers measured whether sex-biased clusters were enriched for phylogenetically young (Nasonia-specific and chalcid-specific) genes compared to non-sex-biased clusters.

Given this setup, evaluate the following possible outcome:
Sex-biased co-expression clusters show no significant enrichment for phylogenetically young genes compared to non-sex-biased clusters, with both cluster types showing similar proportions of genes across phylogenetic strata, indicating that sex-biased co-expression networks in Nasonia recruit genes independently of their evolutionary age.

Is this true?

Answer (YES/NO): NO